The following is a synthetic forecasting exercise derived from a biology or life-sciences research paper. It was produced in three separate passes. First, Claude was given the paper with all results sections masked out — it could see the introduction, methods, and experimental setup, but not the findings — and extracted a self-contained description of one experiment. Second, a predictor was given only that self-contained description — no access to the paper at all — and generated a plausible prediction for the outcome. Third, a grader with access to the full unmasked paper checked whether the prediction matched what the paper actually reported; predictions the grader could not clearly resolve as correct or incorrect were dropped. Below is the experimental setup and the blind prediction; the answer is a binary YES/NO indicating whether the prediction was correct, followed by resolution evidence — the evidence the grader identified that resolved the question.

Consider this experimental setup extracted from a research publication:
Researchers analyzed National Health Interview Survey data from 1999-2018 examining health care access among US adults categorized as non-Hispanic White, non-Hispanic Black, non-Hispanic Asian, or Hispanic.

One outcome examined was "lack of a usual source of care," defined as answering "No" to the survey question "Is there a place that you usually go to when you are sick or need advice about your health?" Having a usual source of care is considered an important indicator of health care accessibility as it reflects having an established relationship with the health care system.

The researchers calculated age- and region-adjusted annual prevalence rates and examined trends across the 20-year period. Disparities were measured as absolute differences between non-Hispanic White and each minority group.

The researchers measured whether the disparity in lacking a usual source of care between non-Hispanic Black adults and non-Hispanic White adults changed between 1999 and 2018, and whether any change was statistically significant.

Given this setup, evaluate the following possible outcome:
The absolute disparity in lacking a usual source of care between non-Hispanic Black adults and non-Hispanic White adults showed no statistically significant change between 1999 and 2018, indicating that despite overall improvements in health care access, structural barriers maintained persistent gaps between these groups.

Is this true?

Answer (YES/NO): YES